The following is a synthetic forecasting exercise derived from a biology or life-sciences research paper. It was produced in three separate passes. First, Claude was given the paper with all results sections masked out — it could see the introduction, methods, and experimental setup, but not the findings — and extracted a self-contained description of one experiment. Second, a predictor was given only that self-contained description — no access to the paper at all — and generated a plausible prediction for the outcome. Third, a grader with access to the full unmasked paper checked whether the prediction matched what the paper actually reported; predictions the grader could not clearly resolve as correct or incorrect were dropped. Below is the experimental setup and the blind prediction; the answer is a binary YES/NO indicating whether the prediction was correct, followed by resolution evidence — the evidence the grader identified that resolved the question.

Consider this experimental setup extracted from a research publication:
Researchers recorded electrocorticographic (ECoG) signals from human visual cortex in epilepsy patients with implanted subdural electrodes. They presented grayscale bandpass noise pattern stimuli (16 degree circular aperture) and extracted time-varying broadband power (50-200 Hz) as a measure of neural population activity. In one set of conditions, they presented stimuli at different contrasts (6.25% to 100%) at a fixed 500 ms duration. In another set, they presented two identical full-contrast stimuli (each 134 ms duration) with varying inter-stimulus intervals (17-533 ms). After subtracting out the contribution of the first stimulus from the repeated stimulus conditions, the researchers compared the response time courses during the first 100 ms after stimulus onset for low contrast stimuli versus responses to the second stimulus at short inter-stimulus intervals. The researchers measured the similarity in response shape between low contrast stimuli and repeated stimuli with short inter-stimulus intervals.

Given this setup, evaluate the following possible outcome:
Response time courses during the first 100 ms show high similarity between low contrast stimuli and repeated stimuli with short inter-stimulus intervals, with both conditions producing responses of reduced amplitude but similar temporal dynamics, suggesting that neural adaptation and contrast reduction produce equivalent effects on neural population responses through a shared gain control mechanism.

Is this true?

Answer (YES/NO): YES